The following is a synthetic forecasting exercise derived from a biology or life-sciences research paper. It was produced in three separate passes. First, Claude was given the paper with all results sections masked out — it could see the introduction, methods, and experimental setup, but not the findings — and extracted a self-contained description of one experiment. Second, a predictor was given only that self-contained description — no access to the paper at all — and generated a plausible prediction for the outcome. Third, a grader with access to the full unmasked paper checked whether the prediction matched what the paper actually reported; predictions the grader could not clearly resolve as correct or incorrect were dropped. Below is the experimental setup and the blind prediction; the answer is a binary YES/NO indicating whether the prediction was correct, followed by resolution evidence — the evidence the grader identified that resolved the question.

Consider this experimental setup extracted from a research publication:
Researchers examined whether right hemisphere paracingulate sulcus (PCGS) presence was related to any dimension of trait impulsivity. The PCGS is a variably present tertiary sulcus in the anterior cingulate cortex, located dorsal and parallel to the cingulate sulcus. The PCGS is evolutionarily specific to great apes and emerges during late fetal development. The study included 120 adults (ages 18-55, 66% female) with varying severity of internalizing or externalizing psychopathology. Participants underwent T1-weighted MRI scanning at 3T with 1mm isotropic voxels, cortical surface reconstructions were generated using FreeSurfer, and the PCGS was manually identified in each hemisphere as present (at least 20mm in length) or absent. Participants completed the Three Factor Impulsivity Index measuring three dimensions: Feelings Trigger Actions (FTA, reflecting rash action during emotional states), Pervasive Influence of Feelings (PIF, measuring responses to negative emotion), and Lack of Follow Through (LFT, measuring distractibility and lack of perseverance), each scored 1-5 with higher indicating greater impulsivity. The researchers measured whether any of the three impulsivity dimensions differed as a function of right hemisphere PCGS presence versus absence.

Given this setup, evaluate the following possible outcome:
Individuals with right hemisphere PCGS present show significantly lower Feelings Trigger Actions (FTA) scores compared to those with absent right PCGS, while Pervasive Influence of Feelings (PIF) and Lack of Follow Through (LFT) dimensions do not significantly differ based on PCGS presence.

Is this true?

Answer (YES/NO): NO